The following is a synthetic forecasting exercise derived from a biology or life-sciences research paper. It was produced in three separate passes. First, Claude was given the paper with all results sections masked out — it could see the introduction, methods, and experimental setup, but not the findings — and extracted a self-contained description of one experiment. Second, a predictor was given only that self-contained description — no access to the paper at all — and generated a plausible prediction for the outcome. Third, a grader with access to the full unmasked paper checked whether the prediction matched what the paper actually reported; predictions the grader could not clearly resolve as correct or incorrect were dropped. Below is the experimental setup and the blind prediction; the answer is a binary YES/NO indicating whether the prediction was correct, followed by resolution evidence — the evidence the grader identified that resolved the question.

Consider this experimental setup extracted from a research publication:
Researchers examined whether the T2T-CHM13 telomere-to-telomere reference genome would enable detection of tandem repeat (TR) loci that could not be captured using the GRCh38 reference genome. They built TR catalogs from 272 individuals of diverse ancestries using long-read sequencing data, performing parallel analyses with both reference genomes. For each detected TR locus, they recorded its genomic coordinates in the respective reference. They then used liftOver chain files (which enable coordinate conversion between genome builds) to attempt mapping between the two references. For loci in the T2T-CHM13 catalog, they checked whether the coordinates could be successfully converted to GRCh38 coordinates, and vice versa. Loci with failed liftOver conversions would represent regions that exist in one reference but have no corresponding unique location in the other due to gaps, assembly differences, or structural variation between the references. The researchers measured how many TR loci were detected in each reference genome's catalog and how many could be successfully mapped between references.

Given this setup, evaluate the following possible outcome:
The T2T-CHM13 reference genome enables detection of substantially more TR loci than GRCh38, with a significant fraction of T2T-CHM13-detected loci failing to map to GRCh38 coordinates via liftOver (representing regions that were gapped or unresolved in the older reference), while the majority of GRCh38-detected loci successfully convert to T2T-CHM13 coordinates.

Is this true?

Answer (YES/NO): NO